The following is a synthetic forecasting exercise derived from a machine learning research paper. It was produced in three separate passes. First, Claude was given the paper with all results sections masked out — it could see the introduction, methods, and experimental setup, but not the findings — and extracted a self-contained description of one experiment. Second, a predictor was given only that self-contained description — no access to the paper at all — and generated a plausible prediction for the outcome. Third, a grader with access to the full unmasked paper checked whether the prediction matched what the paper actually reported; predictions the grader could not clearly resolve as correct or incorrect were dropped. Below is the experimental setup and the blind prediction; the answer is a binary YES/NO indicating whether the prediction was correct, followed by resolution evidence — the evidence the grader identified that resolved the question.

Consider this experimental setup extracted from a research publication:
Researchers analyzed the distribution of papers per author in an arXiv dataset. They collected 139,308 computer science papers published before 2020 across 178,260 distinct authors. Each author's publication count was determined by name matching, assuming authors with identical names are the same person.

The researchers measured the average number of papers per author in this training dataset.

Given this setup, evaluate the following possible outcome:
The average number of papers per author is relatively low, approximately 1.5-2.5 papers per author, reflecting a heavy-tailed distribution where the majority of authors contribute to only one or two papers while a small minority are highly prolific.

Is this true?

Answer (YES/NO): YES